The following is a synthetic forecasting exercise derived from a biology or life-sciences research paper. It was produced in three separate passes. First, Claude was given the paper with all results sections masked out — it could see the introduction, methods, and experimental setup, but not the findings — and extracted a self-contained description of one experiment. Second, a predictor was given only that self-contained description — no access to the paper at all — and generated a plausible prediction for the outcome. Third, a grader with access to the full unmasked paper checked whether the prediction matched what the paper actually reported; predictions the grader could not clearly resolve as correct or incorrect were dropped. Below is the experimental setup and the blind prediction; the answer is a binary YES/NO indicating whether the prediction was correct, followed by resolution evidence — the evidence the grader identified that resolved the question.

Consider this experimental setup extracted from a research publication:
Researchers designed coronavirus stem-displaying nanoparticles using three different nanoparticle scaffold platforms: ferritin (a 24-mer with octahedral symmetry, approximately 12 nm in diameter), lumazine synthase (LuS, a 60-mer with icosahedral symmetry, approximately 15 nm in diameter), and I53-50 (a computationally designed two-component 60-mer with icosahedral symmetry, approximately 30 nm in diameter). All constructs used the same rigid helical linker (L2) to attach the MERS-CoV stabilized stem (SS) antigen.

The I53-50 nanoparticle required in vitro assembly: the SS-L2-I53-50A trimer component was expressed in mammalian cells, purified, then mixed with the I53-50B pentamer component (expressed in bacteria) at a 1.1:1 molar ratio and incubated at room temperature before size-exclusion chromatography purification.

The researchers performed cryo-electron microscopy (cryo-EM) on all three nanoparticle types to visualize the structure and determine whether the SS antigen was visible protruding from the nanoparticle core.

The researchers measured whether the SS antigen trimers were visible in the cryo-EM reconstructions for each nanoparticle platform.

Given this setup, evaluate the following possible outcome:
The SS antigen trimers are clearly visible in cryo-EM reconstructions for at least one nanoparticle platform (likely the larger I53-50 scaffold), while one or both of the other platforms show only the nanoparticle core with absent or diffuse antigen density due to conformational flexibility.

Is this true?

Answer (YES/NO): NO